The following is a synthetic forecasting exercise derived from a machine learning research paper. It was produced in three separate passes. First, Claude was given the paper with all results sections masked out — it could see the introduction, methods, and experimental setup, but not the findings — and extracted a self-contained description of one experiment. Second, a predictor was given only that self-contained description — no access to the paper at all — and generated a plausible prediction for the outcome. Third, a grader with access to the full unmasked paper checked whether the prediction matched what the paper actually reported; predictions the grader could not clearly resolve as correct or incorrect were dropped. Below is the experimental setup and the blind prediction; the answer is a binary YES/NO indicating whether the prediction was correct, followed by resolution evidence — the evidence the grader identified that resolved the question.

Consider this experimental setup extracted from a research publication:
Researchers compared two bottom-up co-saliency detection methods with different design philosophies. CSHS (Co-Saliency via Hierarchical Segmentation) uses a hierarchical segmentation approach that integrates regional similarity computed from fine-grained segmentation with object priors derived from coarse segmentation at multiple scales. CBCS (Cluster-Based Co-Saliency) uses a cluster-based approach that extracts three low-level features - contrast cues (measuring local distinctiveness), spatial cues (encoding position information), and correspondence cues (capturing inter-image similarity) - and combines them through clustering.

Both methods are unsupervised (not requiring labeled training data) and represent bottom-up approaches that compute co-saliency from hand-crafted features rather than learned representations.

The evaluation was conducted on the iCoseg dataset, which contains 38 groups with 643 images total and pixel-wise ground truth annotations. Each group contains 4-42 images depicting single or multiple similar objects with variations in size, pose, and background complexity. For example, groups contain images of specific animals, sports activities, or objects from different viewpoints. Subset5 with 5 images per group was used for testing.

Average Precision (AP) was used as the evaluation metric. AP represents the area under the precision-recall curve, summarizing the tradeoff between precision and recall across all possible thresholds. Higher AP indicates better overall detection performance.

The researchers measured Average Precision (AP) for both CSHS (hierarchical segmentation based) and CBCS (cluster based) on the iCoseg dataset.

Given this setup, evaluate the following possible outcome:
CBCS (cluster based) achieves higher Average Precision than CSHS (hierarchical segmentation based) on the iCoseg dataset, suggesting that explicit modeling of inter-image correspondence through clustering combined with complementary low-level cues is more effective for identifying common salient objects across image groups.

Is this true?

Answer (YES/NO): NO